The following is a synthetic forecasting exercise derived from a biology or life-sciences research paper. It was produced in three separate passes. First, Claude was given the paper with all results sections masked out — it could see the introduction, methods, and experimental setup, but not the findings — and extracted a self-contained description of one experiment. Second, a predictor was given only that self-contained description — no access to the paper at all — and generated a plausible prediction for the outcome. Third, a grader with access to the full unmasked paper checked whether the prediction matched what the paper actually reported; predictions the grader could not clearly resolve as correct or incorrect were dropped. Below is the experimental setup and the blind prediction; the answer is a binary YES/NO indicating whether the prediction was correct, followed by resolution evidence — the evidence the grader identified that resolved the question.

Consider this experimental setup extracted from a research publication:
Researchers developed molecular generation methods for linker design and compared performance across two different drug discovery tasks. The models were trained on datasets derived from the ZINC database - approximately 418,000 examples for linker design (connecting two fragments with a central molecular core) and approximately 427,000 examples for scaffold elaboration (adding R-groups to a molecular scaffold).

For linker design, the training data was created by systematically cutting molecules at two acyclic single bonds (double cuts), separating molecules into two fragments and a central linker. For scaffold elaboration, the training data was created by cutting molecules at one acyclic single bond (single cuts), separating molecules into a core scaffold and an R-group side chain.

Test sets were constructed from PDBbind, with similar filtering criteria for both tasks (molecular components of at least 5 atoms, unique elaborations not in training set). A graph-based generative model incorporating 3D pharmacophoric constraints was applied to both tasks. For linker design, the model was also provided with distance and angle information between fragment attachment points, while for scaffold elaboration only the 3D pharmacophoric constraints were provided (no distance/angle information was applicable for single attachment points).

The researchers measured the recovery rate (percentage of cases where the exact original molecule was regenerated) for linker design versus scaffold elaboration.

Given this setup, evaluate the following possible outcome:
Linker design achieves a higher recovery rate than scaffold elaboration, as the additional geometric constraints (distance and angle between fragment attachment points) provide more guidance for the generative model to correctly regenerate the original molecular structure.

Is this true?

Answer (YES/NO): YES